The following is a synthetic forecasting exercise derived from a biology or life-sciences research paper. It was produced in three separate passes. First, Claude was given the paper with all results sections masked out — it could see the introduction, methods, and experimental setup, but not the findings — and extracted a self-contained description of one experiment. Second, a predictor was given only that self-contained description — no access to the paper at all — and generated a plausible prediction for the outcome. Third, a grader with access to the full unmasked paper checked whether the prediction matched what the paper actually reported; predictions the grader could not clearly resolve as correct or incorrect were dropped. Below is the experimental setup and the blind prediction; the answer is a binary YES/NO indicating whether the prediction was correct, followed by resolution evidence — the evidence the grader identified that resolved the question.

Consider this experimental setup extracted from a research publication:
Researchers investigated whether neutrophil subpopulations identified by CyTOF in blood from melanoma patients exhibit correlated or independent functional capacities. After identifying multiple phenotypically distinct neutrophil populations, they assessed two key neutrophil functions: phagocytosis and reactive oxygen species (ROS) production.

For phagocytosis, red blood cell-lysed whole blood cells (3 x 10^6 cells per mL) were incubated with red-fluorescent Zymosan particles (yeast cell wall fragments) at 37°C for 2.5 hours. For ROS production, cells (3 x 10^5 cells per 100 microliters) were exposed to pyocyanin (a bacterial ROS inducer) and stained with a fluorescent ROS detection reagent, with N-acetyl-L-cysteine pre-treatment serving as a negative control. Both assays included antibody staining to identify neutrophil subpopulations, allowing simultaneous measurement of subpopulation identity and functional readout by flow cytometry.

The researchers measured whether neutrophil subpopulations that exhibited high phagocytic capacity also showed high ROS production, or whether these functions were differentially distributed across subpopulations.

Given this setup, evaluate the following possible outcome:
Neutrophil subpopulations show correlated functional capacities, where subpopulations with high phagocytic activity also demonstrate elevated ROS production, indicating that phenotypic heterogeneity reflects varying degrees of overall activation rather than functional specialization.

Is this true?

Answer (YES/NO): NO